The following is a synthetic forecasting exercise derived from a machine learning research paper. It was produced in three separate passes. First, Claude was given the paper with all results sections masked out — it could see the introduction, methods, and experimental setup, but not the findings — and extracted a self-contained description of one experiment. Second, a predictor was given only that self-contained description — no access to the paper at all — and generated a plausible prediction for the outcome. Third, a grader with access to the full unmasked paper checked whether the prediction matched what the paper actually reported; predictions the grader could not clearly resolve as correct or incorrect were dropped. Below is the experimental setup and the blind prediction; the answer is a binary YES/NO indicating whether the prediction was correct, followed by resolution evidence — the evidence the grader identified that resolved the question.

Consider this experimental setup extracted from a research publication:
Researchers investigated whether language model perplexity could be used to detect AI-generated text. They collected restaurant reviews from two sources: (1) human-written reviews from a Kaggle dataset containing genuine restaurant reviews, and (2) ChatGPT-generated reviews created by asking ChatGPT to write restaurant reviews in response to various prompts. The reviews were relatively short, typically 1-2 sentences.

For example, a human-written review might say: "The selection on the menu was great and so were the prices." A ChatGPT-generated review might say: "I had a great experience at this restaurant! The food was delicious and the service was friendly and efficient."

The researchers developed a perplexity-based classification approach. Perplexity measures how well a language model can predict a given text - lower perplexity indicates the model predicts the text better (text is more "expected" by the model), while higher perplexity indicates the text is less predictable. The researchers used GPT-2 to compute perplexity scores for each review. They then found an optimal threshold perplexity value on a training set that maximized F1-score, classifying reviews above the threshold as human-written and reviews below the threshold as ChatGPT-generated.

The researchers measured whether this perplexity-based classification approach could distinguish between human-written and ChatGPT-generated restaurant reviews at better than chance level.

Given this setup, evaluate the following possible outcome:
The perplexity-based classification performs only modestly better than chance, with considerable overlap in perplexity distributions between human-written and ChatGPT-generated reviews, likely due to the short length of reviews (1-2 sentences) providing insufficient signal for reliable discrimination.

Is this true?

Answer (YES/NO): NO